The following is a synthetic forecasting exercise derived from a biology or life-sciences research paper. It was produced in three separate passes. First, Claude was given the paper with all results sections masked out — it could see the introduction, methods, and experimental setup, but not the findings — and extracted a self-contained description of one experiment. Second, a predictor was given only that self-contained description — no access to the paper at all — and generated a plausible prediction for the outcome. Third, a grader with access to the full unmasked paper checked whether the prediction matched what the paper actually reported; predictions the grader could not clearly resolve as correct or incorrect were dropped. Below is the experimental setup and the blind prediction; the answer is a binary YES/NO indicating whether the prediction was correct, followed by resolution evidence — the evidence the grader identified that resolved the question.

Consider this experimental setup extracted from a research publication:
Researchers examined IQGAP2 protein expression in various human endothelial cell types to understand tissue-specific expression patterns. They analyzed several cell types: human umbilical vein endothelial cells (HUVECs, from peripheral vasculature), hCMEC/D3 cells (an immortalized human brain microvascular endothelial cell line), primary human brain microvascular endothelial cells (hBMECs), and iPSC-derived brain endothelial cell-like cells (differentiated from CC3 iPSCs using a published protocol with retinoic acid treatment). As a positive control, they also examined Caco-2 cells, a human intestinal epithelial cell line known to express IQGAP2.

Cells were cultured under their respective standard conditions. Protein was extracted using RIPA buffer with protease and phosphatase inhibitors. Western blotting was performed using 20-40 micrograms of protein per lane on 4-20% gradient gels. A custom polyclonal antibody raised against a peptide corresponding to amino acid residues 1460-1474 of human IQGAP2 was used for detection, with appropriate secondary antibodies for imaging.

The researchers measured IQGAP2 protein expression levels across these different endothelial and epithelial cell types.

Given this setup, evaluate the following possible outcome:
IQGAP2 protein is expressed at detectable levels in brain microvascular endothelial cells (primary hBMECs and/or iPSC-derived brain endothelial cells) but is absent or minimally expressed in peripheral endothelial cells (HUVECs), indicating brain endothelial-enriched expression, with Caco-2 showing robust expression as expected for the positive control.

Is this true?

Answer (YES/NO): YES